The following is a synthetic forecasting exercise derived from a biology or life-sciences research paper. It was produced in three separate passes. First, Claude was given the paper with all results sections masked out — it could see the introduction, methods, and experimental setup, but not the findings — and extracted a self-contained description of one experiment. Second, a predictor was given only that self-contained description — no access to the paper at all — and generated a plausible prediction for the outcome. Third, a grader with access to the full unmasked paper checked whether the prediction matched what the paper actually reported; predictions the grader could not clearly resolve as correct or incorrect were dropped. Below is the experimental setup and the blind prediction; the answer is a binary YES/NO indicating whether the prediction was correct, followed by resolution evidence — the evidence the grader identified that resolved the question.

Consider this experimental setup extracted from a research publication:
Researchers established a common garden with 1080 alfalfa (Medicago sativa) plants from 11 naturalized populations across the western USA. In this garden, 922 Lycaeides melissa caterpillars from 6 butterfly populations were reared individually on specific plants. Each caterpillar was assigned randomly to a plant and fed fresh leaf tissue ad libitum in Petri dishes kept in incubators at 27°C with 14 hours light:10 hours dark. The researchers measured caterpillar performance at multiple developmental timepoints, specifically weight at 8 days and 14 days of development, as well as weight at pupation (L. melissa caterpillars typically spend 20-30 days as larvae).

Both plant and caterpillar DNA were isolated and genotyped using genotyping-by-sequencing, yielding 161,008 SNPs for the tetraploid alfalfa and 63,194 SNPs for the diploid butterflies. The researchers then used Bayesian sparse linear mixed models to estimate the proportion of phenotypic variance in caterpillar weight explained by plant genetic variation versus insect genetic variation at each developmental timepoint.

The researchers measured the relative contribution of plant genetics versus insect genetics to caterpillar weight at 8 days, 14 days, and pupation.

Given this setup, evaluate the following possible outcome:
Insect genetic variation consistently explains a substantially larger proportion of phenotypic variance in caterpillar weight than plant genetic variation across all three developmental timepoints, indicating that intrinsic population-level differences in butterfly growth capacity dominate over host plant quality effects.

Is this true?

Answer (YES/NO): NO